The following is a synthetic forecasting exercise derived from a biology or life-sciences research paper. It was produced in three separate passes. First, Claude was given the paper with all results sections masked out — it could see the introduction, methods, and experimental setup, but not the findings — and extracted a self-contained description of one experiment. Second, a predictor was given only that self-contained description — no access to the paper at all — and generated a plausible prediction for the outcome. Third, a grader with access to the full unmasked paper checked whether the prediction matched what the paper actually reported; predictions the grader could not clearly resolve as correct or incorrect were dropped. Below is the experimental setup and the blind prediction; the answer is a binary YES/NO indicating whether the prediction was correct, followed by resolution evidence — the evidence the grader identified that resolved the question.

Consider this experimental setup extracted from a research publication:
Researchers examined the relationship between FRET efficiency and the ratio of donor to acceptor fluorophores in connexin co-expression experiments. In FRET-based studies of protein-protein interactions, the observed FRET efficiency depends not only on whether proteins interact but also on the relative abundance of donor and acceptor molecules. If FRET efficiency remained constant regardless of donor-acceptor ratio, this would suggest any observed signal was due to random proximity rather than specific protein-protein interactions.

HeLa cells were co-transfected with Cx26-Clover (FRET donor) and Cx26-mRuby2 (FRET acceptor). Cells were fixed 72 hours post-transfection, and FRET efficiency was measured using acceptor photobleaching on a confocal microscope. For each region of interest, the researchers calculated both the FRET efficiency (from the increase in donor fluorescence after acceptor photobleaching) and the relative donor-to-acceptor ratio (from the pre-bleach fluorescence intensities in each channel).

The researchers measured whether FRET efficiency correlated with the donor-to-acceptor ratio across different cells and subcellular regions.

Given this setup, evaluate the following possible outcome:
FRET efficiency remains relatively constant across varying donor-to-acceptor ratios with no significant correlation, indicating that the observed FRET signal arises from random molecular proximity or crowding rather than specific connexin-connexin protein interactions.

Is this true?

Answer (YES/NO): NO